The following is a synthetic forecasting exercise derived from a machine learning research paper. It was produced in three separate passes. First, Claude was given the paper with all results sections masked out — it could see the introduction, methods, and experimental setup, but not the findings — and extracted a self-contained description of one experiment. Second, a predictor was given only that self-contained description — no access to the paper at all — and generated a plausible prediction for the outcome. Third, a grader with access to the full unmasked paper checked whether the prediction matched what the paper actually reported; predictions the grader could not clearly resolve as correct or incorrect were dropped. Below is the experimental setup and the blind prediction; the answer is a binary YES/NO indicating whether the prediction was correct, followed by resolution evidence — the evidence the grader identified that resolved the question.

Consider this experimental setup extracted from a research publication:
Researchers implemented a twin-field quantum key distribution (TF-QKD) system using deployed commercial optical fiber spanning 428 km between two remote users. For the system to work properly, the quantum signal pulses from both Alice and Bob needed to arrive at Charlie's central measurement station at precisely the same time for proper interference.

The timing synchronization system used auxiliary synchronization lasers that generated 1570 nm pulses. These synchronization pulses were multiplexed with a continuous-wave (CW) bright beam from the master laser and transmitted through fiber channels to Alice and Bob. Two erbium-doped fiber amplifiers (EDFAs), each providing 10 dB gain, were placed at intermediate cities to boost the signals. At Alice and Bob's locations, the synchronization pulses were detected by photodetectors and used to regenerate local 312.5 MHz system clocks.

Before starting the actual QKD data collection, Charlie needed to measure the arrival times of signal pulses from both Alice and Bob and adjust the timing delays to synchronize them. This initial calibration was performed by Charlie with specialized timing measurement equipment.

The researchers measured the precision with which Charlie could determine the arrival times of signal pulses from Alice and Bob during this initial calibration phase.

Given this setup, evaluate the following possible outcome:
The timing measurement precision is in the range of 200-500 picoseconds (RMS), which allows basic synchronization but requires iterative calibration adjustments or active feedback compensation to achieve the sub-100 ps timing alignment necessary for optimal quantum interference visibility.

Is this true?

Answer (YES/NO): NO